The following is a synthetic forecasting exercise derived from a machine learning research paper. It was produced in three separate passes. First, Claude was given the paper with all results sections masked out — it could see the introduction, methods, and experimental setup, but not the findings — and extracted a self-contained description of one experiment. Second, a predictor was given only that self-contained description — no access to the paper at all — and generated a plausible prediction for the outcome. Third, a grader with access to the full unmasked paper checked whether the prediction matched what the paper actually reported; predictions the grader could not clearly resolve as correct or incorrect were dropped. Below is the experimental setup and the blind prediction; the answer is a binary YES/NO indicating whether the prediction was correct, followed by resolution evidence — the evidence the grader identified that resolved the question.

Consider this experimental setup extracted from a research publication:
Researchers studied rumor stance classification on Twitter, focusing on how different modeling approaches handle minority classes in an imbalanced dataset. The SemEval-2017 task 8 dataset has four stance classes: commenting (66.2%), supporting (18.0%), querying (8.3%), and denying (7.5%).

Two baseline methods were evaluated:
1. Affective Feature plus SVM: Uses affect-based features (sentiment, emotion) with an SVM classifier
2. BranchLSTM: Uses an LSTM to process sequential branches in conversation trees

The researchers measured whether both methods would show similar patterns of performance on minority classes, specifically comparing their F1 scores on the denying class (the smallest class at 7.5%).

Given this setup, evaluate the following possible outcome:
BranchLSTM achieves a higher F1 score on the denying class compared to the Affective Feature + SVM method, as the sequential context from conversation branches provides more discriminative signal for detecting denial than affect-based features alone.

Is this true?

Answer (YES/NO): NO